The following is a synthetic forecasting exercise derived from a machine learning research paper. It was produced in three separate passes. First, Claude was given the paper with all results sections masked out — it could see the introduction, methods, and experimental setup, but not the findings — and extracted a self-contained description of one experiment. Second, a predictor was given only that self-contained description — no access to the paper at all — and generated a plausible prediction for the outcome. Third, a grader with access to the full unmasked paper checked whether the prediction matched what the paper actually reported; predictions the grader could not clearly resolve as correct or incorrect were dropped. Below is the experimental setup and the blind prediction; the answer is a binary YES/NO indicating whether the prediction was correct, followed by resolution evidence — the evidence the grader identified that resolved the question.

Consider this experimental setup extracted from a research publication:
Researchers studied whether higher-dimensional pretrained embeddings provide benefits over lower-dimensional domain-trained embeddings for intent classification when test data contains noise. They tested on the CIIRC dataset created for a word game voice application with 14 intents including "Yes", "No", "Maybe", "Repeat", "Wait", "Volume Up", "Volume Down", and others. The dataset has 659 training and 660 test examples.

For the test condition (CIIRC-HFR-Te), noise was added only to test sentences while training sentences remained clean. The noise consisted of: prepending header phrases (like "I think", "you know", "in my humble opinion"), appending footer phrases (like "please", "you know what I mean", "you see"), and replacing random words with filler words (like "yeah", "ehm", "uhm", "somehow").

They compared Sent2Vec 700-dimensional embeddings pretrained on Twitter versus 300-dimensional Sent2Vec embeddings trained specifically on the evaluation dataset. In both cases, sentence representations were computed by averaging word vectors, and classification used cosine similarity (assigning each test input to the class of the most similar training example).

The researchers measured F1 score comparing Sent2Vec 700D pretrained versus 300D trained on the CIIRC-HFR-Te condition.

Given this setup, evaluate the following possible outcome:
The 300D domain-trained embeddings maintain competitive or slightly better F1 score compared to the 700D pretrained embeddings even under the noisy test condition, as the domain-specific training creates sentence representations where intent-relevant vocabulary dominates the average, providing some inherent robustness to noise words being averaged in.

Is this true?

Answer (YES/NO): NO